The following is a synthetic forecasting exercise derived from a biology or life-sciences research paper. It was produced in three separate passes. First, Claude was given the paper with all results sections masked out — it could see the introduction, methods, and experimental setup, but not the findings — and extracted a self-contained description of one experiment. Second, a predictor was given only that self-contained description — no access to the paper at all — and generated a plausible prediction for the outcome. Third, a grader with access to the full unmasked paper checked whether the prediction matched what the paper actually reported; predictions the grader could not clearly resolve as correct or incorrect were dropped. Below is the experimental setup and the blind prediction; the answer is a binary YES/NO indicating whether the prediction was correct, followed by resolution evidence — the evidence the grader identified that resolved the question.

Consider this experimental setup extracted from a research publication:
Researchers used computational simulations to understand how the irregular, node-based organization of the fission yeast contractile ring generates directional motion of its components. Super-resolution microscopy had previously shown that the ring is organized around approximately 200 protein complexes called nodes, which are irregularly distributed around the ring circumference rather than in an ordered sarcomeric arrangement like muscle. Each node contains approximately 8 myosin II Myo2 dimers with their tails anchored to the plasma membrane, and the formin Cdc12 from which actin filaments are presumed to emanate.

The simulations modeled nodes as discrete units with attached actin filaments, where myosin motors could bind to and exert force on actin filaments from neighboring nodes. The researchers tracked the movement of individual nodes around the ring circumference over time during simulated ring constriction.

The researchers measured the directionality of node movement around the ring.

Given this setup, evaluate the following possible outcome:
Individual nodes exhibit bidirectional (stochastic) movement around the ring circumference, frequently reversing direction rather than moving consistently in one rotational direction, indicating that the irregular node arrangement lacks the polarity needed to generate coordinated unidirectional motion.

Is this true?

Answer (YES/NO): YES